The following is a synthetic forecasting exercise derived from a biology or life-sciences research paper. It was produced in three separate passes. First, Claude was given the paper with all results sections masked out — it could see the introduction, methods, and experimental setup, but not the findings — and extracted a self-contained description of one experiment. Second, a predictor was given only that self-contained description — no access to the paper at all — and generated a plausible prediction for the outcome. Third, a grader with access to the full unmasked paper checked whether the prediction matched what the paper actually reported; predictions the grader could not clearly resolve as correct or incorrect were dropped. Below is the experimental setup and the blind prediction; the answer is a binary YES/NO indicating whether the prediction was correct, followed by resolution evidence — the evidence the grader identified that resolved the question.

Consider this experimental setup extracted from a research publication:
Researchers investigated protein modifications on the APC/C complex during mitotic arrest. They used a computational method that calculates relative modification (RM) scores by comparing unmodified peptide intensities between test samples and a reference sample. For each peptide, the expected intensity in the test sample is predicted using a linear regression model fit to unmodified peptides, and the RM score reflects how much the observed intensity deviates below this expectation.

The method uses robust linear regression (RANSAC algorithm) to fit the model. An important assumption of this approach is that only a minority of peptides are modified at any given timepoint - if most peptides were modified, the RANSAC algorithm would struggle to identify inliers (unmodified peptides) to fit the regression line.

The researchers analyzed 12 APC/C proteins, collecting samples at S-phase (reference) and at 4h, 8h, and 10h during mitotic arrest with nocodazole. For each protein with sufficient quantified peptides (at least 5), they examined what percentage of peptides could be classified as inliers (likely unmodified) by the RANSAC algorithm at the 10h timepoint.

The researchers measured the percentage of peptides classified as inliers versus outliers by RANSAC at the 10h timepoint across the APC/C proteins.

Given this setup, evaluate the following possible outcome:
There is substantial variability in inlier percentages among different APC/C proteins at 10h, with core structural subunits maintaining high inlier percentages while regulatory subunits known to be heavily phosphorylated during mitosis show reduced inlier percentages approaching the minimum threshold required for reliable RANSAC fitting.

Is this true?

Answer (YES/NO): NO